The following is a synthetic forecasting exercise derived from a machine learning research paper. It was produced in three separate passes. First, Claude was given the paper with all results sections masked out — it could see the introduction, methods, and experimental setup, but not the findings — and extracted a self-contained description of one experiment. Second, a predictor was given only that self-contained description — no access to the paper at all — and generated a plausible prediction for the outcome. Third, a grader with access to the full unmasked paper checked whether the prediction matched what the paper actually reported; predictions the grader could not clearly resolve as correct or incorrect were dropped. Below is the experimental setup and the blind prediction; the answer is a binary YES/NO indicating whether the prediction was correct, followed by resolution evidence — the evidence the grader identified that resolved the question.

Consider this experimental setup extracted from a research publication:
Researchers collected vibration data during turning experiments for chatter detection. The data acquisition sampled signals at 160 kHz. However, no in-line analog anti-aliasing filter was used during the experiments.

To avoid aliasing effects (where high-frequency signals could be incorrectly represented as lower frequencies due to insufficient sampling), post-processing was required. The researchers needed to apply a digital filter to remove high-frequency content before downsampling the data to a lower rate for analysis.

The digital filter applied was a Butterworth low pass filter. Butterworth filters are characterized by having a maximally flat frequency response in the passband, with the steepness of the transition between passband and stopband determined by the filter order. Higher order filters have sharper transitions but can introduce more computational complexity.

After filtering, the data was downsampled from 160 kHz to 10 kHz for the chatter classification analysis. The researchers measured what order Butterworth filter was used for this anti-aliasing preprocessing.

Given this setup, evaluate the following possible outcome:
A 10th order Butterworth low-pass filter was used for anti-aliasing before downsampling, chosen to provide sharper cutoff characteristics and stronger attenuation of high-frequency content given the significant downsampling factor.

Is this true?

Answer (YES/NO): NO